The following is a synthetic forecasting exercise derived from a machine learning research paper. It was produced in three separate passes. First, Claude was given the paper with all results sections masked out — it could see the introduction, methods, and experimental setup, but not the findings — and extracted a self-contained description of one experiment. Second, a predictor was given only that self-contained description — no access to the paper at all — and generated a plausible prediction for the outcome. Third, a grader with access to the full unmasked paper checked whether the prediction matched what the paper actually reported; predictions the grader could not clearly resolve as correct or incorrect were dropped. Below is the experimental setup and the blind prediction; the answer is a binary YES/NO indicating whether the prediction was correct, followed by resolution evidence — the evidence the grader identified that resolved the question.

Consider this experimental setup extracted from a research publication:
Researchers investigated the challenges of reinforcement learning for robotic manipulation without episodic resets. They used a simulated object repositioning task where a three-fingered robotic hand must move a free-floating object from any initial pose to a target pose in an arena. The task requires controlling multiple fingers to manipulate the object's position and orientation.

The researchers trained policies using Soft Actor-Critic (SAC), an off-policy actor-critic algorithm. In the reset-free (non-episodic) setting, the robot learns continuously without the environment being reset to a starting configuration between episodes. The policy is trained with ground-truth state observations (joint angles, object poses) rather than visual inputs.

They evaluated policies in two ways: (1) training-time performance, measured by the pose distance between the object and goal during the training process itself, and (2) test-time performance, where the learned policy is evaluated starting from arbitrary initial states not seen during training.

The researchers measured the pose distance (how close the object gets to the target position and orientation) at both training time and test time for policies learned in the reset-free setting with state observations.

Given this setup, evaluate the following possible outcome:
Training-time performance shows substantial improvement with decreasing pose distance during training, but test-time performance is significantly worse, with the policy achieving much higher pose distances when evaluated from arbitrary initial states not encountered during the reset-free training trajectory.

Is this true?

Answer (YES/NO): YES